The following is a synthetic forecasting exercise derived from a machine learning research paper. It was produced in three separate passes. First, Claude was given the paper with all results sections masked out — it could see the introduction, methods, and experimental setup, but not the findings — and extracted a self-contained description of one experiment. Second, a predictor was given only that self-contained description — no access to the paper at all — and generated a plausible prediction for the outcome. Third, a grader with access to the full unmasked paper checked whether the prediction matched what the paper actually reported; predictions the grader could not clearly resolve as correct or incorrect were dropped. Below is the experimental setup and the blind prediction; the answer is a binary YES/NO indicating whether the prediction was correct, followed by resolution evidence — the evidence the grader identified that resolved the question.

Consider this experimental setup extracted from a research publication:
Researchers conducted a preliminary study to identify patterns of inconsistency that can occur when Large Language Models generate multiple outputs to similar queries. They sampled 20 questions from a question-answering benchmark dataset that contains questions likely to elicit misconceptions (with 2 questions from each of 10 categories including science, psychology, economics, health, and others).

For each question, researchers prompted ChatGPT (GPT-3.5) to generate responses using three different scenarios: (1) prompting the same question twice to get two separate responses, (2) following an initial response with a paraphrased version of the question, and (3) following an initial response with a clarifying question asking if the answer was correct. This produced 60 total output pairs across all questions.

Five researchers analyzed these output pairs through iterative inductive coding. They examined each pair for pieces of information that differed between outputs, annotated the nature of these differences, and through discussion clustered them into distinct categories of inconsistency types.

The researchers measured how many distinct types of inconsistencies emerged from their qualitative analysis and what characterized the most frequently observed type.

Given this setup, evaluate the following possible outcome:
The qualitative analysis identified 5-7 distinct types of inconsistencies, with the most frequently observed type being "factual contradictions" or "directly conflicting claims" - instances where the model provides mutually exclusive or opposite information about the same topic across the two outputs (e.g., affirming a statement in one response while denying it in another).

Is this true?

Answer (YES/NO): NO